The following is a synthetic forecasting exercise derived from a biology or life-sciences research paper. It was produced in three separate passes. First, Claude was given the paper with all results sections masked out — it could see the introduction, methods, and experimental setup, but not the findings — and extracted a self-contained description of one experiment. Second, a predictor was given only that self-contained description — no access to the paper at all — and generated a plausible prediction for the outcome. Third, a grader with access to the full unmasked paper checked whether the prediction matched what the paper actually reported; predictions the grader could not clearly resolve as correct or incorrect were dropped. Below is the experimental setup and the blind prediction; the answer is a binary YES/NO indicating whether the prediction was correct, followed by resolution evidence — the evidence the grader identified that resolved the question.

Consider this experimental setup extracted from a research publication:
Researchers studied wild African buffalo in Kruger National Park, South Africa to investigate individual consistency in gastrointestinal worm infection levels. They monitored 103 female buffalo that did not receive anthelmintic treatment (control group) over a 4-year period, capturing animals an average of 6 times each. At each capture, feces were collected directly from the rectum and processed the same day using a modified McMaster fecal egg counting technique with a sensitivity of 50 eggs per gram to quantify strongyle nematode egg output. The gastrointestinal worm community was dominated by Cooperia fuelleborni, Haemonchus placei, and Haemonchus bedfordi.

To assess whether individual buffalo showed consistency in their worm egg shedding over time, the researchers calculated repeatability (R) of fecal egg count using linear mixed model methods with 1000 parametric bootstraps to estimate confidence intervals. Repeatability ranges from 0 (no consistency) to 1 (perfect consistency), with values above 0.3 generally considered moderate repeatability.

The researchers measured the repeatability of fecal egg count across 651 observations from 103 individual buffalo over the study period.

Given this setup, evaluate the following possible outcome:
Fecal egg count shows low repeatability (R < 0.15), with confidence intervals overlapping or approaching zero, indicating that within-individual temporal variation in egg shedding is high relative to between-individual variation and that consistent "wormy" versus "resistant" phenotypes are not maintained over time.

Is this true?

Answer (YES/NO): NO